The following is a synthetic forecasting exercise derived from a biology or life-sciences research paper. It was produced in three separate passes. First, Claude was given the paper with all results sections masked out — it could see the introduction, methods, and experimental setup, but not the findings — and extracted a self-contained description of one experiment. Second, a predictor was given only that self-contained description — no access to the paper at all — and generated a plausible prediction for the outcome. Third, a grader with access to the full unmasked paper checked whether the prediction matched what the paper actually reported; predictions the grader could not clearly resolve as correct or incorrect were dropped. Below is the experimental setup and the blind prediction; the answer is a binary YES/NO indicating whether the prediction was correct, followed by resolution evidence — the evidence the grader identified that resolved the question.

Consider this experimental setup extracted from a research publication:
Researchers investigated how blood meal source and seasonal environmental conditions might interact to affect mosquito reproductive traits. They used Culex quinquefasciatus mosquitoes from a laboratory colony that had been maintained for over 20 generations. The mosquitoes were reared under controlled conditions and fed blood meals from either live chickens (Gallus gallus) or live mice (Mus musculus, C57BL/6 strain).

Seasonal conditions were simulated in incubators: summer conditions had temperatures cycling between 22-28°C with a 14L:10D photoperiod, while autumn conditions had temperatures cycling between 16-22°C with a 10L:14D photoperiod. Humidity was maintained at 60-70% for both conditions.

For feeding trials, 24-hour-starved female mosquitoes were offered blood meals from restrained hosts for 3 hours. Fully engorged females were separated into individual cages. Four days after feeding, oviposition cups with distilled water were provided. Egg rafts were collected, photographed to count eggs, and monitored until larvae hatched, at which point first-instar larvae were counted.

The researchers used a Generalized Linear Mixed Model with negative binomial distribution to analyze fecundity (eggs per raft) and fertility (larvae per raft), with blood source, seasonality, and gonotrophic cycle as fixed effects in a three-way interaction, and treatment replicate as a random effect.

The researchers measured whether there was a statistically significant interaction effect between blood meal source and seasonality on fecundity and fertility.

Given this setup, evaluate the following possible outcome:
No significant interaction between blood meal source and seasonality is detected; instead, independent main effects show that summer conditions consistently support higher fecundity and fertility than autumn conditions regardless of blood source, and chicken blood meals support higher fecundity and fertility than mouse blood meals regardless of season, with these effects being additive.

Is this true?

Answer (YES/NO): NO